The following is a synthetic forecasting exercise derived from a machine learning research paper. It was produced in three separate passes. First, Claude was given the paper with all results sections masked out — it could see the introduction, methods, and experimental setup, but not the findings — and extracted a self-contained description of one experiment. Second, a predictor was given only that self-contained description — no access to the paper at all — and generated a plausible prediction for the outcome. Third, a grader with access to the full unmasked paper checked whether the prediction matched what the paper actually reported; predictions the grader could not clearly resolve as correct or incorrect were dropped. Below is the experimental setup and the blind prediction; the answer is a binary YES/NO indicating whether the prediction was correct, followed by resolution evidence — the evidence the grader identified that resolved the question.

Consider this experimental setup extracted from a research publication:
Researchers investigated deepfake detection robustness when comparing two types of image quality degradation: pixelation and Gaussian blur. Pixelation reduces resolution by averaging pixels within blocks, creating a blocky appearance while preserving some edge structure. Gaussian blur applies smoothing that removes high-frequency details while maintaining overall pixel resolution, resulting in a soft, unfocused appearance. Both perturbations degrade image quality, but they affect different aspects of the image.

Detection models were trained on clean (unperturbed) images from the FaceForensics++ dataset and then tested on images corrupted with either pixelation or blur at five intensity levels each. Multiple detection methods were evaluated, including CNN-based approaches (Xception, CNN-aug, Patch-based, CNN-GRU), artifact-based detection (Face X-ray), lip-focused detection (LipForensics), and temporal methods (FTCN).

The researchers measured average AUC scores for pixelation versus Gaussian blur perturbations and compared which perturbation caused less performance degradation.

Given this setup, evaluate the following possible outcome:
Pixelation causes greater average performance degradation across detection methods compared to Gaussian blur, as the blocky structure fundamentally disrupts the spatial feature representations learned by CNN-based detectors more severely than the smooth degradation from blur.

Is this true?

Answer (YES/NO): NO